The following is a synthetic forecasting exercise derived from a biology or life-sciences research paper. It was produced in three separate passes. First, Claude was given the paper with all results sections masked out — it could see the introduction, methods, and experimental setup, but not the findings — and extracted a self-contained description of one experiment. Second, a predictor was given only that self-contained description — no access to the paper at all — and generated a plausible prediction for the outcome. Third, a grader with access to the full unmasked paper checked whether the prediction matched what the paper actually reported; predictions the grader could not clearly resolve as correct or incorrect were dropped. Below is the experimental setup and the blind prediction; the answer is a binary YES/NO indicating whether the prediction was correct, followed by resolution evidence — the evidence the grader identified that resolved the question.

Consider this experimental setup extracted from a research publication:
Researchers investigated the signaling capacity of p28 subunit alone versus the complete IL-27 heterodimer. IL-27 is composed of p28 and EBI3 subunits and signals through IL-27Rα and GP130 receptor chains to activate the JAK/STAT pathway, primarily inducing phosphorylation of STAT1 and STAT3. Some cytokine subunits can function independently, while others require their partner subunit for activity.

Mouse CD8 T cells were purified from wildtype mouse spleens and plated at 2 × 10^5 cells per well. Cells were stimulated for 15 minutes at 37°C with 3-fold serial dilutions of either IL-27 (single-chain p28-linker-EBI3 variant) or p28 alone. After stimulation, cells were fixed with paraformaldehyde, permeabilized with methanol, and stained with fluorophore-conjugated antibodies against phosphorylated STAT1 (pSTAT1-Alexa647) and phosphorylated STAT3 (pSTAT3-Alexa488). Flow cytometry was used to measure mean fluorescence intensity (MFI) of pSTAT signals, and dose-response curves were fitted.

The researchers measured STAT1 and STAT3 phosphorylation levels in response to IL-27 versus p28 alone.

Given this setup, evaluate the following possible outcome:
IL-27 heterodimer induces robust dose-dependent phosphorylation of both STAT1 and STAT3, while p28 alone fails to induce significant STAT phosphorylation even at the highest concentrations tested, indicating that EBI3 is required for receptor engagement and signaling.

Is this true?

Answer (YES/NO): NO